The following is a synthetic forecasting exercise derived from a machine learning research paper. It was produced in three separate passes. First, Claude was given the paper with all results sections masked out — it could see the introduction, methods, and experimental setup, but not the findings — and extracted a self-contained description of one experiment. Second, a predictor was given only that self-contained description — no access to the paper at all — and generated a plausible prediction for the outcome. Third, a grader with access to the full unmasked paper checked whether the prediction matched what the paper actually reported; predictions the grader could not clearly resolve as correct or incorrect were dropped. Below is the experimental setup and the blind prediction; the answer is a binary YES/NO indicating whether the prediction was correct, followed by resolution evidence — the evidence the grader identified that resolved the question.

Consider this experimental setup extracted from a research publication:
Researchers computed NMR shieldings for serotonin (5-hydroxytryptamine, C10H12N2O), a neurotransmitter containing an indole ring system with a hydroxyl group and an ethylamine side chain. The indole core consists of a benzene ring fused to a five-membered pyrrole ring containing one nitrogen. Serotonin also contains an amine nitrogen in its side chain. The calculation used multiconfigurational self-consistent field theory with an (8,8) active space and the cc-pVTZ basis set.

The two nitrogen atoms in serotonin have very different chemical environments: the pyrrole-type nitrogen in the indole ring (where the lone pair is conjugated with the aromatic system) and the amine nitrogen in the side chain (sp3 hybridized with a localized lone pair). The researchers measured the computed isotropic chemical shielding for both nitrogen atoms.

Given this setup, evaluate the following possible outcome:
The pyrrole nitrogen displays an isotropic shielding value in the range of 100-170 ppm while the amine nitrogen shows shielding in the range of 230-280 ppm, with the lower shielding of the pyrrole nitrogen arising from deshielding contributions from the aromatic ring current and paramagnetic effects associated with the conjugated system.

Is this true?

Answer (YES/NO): YES